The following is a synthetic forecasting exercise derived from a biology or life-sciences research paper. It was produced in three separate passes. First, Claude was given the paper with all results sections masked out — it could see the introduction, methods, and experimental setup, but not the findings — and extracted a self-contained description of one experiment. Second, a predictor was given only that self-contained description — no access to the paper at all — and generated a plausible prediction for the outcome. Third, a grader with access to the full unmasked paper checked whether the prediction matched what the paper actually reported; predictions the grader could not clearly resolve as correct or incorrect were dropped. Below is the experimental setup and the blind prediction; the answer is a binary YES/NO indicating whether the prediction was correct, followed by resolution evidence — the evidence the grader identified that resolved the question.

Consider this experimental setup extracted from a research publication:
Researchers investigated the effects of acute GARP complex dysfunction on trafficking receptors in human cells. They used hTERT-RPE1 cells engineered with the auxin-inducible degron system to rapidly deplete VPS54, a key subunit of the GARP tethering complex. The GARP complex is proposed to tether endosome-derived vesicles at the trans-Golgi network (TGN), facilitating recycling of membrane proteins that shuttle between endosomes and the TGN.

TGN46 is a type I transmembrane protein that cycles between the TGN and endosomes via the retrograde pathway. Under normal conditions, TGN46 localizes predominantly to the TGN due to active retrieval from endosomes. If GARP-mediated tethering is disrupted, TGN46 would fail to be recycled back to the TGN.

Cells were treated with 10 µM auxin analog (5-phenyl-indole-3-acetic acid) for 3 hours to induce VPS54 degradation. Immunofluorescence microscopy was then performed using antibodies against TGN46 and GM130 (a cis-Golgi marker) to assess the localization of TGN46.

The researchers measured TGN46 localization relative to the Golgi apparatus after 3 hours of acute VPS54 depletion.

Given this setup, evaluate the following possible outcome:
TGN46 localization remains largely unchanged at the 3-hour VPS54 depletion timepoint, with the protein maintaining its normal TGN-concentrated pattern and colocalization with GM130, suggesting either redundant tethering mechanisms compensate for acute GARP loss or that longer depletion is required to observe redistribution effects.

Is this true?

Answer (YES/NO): NO